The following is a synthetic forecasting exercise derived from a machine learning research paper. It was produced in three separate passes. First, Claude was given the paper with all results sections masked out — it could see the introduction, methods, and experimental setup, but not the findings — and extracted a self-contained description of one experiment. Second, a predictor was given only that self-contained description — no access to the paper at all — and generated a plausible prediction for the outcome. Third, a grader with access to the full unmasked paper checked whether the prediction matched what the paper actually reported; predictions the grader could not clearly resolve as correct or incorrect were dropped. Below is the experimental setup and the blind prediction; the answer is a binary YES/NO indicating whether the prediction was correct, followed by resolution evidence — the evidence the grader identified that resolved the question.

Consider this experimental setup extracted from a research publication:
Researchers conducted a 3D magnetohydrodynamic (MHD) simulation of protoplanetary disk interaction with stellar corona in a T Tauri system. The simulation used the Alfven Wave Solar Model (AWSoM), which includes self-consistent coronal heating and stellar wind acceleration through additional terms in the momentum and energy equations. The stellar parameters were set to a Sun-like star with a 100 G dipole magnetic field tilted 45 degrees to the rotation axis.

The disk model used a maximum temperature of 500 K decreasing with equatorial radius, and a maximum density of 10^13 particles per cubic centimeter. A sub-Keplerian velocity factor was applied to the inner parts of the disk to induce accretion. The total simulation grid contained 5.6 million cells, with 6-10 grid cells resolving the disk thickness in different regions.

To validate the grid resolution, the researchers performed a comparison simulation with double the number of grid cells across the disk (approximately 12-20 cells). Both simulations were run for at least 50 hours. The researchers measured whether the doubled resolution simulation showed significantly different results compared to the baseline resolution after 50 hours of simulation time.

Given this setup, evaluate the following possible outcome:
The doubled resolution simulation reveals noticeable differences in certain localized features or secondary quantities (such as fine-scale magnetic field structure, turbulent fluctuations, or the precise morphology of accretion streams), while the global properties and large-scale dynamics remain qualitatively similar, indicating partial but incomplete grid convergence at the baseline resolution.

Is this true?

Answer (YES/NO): NO